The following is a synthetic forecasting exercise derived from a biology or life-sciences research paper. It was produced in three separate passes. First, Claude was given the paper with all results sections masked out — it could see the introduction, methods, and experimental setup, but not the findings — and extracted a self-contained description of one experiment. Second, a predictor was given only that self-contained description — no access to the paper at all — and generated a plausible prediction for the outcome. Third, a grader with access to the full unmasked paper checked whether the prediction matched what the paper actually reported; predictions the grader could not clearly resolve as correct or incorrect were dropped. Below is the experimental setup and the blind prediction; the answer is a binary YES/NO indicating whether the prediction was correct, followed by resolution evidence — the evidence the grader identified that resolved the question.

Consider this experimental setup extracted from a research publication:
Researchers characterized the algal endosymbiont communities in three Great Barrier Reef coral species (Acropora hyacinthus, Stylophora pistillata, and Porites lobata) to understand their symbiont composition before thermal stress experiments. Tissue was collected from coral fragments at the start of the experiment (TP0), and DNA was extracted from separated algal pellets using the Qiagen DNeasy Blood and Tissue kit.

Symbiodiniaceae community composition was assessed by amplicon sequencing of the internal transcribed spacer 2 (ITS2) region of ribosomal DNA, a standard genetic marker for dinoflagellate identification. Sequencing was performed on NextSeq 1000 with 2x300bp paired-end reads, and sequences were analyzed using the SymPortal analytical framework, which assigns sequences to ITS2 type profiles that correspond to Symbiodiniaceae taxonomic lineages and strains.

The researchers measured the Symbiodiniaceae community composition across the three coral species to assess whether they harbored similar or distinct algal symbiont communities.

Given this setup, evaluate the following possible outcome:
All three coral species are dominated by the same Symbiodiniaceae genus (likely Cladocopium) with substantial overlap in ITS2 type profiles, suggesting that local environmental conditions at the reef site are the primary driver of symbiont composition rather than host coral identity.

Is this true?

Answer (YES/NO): NO